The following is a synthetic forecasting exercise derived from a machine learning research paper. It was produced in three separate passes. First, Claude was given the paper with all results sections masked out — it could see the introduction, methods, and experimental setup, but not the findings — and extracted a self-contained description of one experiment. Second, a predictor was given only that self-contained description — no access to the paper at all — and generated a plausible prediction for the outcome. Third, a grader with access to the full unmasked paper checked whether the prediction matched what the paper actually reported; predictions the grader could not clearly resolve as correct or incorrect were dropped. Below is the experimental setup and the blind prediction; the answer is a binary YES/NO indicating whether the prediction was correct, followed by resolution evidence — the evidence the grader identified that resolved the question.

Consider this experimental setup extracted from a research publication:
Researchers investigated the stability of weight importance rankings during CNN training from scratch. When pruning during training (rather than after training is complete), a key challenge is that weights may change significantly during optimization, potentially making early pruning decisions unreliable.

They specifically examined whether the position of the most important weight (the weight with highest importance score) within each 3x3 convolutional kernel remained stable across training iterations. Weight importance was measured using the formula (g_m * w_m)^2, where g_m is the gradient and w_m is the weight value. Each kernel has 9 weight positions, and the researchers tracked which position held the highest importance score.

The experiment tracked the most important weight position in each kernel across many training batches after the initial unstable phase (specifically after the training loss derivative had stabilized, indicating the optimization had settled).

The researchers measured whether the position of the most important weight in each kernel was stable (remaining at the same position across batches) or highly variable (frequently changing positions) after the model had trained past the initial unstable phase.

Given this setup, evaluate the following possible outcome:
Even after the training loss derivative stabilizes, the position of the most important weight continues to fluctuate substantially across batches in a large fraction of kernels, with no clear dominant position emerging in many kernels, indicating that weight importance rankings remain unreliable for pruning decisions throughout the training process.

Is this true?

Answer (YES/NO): NO